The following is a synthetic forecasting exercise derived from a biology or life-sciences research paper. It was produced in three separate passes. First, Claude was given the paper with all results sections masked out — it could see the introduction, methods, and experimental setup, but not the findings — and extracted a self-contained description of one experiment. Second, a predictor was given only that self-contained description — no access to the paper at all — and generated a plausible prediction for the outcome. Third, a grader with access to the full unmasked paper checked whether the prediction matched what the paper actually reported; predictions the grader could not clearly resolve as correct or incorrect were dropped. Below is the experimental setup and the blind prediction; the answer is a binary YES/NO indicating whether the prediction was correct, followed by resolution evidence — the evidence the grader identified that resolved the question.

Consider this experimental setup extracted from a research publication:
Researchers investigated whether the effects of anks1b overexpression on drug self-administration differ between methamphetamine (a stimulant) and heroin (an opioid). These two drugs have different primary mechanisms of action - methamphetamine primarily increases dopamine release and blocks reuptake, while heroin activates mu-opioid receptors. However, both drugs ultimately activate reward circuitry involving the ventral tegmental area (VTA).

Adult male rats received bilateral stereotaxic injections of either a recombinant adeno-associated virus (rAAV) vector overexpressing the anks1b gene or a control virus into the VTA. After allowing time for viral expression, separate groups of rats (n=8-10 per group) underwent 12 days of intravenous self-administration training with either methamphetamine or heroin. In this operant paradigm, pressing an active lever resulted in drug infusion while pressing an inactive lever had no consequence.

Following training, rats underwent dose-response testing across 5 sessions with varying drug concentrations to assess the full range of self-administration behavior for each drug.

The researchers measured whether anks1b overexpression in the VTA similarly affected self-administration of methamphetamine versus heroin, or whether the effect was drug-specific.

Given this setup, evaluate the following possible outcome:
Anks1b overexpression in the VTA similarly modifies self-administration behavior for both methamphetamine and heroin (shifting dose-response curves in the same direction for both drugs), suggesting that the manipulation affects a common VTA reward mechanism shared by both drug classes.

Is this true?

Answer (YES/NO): YES